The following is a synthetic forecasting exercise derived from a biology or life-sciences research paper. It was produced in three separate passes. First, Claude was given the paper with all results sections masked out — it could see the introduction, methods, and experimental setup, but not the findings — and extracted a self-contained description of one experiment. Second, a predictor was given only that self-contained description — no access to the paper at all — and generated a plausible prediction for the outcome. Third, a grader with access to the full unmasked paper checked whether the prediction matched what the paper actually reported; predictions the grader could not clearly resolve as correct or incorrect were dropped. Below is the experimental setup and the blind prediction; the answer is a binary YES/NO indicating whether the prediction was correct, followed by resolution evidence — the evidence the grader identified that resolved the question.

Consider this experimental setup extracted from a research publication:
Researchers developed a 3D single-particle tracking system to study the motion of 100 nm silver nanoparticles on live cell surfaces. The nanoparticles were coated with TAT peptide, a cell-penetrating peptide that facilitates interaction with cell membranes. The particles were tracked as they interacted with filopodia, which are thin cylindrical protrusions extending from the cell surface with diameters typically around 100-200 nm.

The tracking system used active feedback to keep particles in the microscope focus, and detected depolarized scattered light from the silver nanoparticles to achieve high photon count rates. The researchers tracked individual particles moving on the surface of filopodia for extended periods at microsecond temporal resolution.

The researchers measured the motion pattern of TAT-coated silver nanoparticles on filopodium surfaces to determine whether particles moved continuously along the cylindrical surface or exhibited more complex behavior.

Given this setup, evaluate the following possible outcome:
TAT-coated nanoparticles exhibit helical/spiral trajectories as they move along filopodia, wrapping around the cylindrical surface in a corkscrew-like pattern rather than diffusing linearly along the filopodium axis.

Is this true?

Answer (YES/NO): NO